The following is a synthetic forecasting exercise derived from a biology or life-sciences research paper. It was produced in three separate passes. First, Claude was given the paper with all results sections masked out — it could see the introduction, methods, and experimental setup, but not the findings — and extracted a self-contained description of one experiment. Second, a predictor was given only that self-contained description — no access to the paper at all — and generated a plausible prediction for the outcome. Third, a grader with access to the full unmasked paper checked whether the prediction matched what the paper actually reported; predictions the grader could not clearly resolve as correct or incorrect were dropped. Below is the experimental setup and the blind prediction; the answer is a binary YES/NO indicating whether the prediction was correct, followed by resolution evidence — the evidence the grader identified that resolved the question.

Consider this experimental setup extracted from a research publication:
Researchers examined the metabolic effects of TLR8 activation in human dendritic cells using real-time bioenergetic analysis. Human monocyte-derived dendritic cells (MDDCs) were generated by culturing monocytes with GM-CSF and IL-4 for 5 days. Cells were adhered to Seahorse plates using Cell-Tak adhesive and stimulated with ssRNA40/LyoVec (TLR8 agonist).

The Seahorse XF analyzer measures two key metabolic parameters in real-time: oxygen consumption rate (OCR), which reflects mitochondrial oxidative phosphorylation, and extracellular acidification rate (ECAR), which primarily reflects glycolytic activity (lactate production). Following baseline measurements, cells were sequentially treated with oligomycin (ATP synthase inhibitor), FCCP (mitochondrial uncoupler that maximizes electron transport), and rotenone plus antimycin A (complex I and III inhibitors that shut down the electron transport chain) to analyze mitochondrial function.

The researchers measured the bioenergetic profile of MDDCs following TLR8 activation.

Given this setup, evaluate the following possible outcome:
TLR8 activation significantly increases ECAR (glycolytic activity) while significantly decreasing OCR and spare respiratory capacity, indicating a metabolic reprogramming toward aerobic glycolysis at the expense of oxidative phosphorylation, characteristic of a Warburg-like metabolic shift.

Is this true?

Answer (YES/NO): NO